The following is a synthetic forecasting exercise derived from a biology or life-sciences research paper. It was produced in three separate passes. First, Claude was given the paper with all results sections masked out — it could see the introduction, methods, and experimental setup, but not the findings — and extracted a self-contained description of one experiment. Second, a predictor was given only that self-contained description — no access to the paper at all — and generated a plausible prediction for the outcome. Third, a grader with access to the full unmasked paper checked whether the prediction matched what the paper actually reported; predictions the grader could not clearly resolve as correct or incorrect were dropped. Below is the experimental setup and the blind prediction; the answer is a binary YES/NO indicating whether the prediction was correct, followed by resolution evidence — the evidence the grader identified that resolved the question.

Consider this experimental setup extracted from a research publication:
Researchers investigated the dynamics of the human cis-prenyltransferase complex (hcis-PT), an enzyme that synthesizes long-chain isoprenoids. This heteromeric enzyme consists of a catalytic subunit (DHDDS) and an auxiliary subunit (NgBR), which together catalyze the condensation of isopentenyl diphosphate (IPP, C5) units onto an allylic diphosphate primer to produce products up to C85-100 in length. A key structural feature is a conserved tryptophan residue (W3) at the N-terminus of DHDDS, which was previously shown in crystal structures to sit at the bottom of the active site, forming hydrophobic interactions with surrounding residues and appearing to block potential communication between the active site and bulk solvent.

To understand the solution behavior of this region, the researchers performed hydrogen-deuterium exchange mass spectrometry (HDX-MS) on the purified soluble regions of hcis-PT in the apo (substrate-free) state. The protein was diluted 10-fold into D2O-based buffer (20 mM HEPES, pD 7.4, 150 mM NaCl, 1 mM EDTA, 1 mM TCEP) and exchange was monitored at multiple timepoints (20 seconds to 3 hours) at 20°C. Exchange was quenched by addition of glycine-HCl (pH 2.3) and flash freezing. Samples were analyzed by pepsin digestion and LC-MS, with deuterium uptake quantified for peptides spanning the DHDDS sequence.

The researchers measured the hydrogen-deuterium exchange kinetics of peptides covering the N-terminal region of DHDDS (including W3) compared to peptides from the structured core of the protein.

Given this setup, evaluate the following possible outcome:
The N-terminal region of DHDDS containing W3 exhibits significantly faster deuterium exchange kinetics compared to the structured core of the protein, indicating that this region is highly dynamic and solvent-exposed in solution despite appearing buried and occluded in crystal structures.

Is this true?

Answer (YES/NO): YES